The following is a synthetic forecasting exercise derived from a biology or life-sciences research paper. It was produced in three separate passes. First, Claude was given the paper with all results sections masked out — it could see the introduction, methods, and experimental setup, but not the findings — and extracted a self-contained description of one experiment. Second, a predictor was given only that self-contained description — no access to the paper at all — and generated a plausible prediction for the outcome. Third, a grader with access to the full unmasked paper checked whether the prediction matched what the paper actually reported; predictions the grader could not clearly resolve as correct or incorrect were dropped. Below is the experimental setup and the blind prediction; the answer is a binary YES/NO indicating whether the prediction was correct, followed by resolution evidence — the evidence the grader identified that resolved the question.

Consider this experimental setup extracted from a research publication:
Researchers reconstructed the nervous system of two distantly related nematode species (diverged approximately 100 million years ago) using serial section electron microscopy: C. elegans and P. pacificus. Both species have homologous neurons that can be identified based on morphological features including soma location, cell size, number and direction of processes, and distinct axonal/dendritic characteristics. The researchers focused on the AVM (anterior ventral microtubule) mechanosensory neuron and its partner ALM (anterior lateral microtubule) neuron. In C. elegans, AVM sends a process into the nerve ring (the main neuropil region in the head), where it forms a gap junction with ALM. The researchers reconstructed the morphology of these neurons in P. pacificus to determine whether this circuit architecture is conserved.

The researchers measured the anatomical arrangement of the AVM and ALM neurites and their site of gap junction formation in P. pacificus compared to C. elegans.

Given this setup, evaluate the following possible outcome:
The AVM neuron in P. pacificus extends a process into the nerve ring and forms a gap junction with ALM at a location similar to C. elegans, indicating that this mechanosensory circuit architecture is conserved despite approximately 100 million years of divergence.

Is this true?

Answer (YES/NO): NO